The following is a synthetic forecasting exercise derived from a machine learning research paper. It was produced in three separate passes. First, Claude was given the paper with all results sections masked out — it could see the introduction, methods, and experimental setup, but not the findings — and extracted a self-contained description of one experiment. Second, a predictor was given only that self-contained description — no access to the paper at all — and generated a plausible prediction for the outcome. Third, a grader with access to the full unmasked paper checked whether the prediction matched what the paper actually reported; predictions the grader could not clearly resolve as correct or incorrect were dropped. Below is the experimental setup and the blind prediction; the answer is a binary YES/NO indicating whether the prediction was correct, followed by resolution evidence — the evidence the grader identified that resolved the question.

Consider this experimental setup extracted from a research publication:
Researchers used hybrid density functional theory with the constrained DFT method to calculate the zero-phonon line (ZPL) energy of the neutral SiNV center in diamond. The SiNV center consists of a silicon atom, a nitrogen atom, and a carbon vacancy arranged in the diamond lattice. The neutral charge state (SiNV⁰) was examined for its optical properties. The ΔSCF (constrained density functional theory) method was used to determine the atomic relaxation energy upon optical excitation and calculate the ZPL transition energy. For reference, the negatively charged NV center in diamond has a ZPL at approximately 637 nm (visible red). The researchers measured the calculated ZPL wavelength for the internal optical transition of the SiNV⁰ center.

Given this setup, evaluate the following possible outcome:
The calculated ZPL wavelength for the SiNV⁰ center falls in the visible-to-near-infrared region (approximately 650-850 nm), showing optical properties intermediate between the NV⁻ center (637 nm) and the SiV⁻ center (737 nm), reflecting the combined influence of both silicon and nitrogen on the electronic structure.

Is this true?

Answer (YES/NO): NO